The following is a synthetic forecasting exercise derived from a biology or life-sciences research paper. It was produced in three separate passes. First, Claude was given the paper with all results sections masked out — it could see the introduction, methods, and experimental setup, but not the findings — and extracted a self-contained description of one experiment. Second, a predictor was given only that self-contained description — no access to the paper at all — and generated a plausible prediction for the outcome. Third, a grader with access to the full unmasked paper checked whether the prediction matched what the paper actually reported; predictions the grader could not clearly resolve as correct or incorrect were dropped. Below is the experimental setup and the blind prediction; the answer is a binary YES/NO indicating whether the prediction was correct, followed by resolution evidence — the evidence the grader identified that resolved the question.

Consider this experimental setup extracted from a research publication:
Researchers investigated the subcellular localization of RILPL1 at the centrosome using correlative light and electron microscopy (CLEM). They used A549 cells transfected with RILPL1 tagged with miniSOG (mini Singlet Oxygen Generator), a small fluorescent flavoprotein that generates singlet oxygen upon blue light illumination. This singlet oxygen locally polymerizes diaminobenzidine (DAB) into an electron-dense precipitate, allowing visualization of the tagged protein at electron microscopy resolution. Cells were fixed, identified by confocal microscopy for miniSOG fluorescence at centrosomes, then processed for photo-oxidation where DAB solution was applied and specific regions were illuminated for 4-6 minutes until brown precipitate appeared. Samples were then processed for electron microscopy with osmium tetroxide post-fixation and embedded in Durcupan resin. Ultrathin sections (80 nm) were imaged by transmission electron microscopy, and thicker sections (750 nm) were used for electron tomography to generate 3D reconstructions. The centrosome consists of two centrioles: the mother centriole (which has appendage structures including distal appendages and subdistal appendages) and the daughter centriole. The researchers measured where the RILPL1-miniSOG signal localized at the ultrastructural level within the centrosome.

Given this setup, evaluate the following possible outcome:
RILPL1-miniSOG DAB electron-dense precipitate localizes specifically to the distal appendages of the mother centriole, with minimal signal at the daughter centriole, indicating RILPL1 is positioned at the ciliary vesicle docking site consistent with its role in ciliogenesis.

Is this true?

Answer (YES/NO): NO